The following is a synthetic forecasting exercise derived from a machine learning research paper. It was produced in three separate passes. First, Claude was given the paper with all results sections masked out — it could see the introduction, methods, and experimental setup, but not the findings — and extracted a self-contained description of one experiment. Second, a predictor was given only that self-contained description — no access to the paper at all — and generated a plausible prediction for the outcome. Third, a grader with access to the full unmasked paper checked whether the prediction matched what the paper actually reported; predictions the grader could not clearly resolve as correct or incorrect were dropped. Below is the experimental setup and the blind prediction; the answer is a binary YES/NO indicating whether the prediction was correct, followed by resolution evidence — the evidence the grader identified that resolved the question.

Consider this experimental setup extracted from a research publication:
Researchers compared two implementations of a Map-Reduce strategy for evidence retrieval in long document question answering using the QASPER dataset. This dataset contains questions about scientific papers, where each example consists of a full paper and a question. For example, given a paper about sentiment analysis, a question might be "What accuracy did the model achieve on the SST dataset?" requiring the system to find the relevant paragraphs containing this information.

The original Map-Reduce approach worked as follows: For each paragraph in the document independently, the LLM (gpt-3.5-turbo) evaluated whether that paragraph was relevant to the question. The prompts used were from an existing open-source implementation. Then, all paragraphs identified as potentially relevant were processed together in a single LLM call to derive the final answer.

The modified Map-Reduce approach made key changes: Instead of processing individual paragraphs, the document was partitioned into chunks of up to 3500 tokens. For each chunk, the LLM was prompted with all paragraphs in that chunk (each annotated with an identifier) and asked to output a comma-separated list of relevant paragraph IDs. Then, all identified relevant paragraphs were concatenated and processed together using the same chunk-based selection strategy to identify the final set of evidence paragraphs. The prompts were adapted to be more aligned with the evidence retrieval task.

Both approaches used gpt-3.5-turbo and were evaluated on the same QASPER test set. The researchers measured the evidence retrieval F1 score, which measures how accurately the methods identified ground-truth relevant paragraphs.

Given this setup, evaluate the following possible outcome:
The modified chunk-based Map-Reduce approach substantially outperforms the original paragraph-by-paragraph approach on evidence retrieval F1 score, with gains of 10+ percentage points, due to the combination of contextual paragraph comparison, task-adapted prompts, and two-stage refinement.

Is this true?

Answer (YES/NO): YES